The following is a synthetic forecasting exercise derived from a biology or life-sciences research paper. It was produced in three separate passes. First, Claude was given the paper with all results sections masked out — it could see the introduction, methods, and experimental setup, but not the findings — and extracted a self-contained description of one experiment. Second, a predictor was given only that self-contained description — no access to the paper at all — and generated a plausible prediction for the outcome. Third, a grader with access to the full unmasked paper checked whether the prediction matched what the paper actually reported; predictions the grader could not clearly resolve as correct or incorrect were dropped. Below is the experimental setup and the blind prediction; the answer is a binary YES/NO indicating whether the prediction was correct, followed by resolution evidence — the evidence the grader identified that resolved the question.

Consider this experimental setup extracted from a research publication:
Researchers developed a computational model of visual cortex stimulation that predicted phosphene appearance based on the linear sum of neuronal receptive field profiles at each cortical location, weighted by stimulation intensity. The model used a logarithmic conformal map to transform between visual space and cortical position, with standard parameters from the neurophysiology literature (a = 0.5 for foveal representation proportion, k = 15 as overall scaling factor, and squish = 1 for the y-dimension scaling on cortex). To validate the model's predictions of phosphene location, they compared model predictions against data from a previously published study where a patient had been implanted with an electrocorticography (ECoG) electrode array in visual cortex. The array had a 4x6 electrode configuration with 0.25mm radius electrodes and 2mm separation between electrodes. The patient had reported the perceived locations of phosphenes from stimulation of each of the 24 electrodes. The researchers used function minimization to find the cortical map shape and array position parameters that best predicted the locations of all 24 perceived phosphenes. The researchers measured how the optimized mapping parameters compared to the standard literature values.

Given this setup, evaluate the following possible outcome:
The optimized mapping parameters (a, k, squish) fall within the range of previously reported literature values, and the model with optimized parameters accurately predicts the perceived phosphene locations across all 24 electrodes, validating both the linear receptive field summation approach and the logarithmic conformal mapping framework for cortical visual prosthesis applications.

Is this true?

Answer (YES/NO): NO